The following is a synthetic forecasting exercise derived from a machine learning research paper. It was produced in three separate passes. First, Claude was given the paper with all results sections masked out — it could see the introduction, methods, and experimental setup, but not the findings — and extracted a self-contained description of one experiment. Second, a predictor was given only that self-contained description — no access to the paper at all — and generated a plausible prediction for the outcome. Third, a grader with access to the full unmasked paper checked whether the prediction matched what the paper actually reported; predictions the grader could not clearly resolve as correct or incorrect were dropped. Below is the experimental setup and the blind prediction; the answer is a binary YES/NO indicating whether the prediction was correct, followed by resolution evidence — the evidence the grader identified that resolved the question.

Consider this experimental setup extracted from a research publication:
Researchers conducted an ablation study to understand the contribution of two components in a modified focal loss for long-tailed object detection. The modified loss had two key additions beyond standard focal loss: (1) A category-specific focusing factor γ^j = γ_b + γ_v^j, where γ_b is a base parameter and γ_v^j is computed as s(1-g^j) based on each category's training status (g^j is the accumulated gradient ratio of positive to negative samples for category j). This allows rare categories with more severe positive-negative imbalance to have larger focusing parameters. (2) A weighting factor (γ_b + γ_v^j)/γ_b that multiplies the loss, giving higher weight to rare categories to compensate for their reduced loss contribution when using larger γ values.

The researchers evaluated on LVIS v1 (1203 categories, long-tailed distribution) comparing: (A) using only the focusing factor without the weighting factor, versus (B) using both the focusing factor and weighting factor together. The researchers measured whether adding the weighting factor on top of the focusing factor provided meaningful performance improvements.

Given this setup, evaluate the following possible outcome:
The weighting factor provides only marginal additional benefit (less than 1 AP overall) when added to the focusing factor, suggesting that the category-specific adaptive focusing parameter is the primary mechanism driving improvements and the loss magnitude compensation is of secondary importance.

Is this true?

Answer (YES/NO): NO